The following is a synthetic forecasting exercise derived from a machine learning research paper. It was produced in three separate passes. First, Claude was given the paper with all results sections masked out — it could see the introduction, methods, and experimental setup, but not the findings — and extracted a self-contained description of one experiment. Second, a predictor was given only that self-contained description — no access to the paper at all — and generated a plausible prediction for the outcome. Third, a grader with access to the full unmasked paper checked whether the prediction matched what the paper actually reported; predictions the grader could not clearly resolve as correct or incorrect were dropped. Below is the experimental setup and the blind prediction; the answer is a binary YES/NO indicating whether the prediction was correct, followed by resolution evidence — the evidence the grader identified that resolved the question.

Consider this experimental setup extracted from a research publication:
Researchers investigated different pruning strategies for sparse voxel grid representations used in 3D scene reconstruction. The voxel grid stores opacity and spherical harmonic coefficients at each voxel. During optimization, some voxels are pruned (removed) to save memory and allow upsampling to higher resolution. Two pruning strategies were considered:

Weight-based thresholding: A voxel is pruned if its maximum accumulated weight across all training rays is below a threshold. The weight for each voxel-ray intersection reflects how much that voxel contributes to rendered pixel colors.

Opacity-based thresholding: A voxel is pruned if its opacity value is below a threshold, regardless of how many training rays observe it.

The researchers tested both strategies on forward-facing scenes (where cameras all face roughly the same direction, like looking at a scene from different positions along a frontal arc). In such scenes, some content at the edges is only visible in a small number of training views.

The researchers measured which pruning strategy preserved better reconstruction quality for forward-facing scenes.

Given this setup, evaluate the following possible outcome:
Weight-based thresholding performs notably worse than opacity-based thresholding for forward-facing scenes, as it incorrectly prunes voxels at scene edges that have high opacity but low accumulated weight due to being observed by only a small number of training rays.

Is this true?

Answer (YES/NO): YES